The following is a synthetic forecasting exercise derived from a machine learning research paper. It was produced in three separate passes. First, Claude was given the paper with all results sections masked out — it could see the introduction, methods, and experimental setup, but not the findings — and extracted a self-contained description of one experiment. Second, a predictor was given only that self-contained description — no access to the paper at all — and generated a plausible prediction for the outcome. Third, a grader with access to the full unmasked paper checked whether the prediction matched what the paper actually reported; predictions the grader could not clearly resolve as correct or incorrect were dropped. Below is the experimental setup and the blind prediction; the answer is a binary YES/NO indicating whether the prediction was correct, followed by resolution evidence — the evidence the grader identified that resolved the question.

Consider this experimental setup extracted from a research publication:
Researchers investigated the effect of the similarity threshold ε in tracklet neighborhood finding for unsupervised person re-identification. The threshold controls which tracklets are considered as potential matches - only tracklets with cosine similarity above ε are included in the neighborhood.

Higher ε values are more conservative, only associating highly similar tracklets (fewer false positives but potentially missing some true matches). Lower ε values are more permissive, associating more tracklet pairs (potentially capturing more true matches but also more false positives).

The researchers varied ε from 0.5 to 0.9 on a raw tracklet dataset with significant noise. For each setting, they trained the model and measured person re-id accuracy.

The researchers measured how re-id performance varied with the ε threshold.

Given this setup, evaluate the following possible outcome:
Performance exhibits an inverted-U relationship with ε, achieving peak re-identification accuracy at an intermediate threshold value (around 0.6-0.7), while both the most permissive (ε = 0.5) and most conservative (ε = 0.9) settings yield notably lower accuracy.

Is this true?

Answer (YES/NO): NO